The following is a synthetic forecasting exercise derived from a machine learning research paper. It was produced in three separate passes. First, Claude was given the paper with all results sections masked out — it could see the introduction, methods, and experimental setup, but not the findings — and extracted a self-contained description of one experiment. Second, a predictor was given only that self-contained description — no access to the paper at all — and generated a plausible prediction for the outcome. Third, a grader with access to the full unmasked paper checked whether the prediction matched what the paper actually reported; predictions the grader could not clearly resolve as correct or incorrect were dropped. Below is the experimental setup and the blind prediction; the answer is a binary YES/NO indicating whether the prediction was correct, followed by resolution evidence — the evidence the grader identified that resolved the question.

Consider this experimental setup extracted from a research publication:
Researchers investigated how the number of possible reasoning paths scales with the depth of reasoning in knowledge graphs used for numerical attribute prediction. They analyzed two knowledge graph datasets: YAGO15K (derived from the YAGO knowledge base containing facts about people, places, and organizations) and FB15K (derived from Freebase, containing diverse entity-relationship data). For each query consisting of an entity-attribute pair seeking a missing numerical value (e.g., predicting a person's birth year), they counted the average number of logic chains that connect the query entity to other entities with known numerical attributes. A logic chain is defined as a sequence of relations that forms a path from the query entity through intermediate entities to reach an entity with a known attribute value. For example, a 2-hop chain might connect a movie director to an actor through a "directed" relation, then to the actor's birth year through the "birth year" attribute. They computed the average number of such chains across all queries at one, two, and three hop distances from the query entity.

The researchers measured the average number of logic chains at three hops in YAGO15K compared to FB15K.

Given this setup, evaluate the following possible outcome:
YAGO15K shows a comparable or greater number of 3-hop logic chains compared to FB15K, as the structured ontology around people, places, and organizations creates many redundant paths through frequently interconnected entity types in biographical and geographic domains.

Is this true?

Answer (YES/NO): NO